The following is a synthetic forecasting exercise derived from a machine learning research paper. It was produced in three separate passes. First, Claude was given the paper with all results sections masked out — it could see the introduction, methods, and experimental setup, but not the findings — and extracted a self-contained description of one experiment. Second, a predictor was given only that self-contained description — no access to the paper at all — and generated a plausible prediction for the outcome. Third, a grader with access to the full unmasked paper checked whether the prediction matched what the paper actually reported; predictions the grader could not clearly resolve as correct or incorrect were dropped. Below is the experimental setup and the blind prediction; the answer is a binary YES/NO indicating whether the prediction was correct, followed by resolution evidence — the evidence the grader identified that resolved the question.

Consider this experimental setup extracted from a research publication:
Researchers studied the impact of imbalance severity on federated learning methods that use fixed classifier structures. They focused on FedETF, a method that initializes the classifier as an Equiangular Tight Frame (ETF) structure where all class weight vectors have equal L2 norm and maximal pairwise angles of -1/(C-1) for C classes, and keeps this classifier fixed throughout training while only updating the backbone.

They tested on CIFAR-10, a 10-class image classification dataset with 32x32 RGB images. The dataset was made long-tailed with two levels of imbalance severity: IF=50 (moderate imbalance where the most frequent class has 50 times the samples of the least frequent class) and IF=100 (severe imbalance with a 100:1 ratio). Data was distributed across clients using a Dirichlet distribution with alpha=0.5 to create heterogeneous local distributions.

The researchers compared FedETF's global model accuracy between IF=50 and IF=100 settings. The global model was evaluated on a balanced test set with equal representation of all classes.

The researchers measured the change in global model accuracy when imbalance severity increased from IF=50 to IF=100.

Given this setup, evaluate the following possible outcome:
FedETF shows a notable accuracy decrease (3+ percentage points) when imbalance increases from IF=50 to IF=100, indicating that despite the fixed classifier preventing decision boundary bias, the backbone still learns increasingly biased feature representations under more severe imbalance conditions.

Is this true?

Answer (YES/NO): YES